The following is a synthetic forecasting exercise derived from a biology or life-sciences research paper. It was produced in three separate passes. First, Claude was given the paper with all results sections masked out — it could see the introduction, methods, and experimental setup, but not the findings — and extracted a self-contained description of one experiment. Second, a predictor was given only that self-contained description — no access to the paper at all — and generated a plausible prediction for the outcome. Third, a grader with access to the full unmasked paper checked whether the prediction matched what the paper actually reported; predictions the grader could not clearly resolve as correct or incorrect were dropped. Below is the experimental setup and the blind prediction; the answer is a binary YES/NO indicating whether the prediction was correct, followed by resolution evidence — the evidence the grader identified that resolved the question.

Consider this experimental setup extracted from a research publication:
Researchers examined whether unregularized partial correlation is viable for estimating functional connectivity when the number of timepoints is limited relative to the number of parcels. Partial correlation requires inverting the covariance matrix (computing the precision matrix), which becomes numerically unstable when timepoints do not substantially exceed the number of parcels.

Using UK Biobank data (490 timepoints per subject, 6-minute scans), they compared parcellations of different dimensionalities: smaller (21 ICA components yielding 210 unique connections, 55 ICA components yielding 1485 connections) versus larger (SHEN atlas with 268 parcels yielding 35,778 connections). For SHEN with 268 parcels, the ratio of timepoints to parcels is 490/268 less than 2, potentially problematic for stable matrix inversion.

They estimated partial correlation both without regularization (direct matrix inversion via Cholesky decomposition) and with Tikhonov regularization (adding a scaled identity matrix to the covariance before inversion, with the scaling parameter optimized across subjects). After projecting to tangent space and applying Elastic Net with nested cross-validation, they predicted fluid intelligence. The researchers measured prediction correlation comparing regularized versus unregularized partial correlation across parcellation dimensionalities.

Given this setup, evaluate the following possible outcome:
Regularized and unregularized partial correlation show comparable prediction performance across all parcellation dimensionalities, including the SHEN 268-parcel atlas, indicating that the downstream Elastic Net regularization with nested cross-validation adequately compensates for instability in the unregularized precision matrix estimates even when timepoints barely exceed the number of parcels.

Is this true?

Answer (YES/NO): NO